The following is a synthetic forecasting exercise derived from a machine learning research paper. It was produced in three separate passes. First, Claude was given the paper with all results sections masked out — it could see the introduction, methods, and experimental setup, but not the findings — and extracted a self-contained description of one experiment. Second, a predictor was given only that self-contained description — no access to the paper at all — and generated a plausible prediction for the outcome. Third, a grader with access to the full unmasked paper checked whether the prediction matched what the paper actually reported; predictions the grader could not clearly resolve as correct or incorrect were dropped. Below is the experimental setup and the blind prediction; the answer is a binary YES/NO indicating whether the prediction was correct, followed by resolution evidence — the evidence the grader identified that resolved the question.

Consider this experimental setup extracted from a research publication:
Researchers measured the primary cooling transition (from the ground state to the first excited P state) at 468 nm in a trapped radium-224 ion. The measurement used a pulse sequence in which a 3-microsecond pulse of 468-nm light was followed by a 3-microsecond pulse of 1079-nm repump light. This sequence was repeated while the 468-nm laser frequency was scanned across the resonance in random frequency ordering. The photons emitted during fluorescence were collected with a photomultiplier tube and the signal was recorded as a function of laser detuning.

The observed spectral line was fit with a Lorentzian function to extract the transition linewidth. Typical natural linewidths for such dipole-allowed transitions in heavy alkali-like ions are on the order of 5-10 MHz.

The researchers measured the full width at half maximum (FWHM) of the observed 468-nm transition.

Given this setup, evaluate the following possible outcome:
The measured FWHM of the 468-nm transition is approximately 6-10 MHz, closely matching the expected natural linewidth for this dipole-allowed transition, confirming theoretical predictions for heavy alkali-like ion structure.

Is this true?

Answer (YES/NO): NO